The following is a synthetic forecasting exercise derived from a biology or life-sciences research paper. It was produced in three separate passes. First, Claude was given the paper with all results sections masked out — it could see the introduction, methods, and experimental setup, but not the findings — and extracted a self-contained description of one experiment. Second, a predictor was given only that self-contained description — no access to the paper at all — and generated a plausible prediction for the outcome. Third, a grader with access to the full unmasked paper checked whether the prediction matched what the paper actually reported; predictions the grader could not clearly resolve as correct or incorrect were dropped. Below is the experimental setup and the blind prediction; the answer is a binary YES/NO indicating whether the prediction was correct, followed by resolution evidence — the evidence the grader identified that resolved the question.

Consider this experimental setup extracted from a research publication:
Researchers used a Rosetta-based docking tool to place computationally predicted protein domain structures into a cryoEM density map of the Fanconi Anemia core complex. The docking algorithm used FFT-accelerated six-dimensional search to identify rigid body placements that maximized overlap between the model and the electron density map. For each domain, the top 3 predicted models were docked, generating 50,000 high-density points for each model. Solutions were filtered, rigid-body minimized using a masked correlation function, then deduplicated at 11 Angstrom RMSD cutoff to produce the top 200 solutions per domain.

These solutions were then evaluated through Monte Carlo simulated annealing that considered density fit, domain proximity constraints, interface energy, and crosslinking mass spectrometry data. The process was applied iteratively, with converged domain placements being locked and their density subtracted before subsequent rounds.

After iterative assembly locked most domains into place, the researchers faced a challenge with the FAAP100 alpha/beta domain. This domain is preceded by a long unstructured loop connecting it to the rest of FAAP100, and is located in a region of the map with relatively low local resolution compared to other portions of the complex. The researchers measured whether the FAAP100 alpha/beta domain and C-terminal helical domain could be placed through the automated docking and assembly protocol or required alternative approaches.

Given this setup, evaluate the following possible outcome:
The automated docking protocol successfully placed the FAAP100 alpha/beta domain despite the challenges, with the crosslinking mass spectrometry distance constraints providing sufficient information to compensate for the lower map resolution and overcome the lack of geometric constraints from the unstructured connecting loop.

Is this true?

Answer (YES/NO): NO